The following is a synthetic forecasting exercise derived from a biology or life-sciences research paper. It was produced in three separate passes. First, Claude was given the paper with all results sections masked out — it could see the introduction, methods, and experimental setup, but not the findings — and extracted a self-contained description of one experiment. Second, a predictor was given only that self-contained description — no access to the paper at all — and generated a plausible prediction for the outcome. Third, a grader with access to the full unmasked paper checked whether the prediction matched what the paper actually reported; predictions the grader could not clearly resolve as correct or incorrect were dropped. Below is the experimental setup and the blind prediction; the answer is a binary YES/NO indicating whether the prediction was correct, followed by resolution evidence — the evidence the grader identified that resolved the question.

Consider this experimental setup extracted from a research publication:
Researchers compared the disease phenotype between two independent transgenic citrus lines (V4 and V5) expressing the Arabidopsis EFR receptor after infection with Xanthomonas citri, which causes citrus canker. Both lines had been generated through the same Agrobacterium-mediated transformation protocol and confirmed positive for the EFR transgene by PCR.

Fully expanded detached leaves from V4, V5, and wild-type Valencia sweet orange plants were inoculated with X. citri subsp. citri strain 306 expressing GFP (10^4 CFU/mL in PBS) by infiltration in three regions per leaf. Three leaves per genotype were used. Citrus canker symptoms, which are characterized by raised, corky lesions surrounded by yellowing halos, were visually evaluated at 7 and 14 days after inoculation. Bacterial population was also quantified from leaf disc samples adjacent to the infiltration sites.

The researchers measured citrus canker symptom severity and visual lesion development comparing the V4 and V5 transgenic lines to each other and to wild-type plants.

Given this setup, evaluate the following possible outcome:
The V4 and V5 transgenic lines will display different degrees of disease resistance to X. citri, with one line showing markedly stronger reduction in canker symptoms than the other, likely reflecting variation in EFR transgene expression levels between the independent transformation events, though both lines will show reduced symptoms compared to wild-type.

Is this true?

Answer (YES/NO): YES